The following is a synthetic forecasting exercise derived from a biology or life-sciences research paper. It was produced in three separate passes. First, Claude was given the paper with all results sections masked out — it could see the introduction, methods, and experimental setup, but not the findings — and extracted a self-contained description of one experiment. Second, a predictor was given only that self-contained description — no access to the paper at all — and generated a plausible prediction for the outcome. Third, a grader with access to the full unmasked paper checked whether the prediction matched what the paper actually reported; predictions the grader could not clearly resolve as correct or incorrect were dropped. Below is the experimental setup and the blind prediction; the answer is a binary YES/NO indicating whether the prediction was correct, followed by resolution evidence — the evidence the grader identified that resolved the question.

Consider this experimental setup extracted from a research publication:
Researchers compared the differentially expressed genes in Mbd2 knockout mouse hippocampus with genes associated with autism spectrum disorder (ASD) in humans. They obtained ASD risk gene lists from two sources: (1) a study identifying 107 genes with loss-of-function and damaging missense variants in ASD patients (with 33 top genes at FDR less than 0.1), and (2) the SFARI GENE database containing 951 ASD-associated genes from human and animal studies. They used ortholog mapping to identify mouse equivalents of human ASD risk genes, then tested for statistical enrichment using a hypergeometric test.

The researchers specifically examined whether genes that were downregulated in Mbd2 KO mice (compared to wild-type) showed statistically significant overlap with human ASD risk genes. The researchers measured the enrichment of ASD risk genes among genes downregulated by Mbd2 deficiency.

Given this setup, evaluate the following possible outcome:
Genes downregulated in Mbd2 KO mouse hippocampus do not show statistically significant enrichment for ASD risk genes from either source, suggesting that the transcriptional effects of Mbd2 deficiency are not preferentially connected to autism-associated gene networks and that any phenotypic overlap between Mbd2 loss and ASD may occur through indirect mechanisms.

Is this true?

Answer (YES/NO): NO